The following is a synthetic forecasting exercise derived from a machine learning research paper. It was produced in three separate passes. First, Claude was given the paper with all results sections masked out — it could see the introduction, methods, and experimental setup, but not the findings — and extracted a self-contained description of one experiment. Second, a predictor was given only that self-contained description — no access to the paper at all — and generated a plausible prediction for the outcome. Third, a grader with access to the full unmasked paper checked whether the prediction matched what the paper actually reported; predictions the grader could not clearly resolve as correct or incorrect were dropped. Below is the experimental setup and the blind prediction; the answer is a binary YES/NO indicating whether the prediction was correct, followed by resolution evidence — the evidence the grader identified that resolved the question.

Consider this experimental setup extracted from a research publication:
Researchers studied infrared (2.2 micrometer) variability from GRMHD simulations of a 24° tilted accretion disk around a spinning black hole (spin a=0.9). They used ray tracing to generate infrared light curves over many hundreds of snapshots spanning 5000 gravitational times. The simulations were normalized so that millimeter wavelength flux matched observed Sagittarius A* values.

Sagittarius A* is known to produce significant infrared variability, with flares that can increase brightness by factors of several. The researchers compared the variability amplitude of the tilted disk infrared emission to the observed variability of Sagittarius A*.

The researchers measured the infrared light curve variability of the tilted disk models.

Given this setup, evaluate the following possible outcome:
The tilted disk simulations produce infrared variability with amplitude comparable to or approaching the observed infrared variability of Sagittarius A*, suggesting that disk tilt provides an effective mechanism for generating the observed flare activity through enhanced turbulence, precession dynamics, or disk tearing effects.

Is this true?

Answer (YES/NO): YES